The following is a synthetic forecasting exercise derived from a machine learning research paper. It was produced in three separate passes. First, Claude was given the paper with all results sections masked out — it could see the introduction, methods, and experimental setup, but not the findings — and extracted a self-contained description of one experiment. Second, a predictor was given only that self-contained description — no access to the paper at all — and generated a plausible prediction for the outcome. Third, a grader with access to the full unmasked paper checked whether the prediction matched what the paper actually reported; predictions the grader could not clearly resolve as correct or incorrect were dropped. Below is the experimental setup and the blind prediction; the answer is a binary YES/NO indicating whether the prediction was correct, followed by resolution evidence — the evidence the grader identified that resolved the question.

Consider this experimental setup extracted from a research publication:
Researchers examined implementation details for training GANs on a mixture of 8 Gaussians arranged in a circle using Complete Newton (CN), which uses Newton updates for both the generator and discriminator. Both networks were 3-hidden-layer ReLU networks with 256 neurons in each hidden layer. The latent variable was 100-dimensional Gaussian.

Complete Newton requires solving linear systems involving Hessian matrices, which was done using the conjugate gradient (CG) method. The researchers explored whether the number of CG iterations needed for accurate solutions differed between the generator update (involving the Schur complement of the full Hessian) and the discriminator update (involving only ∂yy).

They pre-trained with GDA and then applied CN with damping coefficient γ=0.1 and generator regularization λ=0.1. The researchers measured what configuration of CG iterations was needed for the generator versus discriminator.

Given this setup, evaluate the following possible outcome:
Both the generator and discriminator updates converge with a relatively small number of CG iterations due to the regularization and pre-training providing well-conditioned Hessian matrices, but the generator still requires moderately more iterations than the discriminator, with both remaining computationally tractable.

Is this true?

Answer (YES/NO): YES